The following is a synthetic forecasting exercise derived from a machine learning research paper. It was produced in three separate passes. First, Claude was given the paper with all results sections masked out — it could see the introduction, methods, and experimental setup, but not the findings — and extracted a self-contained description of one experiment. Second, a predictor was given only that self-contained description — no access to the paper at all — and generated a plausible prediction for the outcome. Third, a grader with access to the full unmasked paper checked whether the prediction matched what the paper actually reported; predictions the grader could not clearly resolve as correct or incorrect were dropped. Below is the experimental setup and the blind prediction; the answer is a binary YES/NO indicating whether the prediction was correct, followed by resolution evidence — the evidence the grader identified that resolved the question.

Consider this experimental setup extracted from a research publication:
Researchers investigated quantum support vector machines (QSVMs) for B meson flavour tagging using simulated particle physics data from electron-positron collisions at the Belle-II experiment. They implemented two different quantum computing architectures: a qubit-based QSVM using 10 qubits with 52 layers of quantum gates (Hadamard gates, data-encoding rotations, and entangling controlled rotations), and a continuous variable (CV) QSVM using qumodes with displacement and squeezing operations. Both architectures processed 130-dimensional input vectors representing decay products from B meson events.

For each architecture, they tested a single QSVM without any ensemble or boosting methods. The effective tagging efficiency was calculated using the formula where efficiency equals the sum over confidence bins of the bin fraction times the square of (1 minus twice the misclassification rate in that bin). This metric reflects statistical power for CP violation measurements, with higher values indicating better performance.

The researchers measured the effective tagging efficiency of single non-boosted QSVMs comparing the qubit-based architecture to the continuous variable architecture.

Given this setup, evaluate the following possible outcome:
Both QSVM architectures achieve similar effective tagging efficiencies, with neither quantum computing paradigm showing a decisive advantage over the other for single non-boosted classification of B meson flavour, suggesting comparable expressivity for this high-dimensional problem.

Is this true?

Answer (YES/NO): YES